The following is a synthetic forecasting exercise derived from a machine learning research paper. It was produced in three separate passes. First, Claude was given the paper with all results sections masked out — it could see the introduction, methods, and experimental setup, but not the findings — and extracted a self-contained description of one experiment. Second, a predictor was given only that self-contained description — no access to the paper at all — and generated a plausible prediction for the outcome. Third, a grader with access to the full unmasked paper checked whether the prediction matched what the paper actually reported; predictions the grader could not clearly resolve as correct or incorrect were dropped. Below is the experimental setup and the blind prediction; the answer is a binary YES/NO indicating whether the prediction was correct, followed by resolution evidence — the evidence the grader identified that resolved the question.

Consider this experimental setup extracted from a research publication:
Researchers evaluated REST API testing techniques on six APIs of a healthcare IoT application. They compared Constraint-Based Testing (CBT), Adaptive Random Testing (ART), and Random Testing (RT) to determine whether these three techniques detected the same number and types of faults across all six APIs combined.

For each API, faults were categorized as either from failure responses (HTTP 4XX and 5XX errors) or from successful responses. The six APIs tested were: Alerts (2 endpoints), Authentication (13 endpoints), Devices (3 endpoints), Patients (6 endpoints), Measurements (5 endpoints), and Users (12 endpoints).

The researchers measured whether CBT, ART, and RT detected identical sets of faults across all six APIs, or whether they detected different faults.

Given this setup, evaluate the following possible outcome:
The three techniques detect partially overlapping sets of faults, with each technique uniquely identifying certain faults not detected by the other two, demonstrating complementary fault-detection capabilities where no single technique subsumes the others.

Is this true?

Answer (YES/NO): NO